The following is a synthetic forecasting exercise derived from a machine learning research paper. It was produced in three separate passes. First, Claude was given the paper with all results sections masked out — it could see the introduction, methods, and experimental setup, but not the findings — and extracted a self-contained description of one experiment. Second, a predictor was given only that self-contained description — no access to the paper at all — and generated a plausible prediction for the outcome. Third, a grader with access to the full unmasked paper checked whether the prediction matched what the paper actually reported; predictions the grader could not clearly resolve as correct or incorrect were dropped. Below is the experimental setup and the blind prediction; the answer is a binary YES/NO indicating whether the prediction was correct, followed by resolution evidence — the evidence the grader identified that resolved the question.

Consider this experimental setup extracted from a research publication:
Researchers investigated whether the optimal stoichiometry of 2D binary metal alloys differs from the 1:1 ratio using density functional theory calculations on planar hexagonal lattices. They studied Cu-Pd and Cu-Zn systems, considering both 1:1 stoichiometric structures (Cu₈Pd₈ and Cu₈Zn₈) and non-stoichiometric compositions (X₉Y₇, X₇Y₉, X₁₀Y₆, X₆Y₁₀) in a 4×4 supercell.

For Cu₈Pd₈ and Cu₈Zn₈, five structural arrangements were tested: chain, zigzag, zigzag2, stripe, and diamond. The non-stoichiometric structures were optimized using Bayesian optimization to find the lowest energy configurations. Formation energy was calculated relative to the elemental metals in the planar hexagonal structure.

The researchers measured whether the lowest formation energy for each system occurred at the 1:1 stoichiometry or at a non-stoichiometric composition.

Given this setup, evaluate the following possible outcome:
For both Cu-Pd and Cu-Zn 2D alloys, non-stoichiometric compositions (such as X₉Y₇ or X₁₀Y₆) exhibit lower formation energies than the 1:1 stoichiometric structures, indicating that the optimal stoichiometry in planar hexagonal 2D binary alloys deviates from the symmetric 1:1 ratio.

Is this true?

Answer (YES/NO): YES